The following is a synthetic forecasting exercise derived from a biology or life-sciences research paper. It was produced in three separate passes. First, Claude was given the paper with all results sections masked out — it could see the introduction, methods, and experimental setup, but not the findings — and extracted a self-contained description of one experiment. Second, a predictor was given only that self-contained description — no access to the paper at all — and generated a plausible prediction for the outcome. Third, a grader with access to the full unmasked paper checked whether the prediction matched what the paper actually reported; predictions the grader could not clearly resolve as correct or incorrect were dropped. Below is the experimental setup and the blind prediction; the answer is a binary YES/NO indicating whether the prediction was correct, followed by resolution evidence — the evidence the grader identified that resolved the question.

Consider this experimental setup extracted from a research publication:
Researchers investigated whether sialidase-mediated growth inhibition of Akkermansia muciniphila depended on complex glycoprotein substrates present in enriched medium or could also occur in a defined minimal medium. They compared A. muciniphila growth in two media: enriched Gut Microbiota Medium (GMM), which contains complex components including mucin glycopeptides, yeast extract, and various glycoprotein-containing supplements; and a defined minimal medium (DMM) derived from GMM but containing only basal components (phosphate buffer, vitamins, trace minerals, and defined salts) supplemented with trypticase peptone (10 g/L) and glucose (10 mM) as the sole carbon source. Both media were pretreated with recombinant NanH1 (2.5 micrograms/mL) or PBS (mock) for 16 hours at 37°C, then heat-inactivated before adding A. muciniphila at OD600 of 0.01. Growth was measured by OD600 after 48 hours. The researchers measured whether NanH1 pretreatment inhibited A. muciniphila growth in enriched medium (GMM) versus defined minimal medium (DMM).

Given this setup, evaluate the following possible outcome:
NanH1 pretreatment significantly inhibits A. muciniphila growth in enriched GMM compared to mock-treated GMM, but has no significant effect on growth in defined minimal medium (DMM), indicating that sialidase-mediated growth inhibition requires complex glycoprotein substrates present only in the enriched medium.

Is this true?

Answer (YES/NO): NO